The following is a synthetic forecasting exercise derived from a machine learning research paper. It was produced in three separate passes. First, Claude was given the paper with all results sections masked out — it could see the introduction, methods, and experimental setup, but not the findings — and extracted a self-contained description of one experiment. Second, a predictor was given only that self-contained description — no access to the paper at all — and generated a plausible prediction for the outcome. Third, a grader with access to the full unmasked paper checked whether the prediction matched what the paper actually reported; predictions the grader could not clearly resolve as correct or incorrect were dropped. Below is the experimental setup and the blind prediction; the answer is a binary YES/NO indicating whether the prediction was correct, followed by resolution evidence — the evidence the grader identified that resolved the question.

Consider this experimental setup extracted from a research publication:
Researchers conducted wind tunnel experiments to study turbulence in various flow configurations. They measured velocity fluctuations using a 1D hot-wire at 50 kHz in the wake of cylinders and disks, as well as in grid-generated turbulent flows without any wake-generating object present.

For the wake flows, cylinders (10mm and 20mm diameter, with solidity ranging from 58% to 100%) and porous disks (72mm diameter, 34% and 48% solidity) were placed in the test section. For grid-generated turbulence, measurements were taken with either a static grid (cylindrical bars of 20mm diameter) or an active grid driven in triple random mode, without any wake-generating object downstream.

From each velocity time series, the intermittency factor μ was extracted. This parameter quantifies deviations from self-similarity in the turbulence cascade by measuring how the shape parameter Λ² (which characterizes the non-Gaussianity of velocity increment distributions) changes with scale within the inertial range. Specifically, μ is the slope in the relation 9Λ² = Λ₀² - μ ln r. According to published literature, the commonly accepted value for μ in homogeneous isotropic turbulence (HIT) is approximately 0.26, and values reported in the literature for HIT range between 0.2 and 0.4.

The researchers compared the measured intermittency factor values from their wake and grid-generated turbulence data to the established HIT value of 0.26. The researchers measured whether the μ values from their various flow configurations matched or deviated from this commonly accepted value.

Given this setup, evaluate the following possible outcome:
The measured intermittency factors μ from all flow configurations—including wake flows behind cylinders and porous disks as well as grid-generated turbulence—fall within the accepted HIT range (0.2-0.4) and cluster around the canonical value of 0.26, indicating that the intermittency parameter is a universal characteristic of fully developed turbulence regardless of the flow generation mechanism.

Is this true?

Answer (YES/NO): NO